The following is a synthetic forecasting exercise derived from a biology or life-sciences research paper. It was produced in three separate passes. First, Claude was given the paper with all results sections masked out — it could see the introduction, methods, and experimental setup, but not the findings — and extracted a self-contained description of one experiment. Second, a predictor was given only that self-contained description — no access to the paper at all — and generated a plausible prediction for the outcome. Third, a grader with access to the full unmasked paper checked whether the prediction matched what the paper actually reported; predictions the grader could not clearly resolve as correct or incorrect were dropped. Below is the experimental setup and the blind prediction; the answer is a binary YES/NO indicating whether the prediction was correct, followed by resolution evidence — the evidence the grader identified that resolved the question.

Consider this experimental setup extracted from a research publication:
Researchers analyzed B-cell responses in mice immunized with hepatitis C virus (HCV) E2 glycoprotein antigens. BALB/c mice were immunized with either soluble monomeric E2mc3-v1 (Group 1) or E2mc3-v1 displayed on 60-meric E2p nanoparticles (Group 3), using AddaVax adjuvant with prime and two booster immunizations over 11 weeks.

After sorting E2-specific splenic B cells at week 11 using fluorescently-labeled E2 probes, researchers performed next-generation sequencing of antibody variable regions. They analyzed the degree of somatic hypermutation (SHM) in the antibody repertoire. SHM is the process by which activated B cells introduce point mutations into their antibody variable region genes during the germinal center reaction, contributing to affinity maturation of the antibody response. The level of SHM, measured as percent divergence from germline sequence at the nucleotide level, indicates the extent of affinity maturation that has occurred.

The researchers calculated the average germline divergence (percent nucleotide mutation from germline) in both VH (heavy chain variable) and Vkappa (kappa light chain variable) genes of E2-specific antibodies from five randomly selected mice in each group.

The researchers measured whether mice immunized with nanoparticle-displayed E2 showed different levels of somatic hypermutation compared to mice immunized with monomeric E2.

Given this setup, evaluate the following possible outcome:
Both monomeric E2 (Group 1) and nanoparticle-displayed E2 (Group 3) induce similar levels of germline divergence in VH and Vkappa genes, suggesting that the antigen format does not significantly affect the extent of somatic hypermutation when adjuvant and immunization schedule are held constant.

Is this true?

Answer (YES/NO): NO